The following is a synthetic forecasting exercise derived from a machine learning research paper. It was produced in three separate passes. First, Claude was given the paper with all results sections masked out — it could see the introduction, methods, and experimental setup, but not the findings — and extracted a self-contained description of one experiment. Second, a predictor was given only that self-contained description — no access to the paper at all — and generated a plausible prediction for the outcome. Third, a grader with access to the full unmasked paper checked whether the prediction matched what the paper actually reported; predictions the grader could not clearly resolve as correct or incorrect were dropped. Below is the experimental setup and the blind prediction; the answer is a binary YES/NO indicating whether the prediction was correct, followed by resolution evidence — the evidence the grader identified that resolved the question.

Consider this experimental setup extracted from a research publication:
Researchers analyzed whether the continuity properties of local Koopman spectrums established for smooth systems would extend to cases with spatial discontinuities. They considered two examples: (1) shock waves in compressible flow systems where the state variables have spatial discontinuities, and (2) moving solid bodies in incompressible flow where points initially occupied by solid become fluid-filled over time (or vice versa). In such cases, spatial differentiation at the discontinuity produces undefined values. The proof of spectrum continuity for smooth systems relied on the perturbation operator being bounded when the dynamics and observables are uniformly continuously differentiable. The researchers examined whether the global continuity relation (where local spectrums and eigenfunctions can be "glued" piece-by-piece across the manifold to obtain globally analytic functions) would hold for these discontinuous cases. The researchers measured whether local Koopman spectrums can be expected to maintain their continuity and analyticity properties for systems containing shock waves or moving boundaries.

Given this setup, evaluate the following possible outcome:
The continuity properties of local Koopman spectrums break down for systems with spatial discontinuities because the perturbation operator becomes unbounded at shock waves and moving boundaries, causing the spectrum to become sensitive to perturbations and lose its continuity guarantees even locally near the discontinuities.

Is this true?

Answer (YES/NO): NO